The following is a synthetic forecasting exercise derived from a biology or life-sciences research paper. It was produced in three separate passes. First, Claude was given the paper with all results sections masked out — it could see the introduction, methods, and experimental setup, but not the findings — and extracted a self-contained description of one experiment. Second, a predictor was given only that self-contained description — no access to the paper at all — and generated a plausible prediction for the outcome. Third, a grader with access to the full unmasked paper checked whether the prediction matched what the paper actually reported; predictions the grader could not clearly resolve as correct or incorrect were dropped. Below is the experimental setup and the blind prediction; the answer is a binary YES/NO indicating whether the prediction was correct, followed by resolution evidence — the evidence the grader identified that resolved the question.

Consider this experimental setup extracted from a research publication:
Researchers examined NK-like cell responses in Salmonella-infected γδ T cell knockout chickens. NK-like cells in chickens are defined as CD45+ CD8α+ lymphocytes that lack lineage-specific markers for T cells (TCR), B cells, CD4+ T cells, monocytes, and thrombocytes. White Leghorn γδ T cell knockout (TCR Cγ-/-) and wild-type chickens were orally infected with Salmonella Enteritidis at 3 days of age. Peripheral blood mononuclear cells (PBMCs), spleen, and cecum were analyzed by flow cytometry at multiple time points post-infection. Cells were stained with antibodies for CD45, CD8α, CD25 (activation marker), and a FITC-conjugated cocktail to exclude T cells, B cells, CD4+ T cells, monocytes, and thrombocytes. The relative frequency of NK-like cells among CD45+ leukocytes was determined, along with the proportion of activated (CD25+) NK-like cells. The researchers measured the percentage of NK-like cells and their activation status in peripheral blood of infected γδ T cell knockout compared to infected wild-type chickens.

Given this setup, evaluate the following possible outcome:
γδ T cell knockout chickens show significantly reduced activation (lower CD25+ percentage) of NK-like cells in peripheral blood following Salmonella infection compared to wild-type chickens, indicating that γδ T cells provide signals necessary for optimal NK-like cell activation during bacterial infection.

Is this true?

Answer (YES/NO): NO